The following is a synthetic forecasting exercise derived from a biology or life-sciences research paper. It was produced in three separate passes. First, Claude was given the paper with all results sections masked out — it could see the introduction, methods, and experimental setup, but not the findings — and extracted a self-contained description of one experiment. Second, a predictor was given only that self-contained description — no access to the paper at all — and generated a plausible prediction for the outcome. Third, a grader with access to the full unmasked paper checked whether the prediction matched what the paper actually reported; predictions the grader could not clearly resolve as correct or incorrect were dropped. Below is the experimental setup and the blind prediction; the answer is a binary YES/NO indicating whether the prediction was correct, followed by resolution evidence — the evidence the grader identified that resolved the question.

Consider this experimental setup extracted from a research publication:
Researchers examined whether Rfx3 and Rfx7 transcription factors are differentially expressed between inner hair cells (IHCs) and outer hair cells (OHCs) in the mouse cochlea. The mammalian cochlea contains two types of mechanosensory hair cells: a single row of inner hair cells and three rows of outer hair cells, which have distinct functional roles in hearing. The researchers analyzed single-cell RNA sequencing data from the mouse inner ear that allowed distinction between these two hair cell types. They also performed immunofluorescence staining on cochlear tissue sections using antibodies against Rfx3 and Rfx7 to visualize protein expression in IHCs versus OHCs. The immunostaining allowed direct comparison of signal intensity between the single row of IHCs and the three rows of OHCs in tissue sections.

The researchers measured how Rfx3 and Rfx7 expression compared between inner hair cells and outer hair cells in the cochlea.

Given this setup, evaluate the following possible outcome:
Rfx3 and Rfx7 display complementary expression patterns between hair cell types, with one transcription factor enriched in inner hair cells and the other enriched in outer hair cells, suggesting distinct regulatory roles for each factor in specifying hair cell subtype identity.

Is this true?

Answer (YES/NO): NO